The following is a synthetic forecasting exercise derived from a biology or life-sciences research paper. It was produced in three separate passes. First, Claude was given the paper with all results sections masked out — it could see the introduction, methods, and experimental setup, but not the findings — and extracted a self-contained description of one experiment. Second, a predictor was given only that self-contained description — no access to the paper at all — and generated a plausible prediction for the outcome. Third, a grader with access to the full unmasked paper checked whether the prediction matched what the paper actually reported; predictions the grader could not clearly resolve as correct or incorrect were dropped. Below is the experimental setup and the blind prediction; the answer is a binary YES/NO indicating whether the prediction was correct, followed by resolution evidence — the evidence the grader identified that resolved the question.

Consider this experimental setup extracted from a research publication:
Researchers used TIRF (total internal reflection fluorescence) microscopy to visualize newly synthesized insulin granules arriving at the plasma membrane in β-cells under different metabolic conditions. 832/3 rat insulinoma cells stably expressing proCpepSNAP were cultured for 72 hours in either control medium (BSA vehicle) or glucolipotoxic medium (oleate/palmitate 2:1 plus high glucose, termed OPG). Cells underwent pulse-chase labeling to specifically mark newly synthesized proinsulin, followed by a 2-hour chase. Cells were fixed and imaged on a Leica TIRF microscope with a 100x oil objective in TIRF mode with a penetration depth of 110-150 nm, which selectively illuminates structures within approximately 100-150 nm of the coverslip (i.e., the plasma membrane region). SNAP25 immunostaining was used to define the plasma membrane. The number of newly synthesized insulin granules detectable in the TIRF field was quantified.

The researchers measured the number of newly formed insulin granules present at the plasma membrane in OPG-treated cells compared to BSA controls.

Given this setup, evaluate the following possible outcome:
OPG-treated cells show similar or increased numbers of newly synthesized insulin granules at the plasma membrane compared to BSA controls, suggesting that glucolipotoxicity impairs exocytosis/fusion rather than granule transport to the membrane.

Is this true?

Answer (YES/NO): NO